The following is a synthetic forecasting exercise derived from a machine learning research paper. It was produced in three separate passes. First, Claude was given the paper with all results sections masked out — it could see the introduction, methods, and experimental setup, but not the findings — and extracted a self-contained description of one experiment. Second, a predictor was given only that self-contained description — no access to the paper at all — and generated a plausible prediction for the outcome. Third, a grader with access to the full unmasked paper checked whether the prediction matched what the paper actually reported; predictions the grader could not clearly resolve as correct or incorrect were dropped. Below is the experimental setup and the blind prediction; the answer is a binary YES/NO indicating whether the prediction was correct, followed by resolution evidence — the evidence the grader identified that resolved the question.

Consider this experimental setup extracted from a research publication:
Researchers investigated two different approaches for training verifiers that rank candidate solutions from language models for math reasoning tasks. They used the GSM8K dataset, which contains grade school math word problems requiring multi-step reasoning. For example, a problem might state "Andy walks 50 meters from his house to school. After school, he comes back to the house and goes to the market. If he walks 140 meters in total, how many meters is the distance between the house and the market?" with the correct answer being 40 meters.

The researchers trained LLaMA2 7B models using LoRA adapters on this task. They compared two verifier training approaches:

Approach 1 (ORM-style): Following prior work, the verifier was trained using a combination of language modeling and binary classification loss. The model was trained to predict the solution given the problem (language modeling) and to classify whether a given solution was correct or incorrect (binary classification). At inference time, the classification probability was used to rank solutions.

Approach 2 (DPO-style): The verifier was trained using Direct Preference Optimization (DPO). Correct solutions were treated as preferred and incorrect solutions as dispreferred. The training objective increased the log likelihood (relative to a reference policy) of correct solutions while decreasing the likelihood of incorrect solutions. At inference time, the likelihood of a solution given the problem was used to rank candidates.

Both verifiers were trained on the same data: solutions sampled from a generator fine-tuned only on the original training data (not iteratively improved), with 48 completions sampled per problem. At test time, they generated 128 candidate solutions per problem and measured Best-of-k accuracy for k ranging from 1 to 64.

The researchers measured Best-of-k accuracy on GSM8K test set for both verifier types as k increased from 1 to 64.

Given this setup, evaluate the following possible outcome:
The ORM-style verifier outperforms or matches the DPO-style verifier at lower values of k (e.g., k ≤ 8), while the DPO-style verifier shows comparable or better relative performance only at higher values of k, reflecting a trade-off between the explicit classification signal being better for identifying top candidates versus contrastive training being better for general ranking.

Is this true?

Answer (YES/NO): NO